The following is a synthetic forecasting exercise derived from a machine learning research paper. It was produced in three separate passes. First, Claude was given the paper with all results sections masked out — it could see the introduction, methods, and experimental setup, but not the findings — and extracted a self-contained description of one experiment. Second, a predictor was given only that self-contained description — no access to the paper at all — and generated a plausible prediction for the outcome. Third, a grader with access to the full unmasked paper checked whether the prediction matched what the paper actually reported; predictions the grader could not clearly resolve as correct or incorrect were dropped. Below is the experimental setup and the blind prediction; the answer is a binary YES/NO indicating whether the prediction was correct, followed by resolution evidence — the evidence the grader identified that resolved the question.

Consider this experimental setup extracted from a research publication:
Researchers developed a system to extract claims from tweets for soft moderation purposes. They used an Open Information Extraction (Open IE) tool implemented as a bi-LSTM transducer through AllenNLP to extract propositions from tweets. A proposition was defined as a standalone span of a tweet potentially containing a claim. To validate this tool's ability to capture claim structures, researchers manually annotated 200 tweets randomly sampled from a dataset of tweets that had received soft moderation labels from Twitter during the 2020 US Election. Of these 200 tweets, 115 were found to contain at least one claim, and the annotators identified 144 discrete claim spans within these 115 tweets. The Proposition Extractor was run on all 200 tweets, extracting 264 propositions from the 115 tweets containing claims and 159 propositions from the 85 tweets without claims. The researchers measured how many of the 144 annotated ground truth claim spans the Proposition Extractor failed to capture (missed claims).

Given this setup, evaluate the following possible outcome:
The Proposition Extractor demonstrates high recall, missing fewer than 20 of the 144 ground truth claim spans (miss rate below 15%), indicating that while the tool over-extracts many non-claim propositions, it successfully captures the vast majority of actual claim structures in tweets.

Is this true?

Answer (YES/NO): YES